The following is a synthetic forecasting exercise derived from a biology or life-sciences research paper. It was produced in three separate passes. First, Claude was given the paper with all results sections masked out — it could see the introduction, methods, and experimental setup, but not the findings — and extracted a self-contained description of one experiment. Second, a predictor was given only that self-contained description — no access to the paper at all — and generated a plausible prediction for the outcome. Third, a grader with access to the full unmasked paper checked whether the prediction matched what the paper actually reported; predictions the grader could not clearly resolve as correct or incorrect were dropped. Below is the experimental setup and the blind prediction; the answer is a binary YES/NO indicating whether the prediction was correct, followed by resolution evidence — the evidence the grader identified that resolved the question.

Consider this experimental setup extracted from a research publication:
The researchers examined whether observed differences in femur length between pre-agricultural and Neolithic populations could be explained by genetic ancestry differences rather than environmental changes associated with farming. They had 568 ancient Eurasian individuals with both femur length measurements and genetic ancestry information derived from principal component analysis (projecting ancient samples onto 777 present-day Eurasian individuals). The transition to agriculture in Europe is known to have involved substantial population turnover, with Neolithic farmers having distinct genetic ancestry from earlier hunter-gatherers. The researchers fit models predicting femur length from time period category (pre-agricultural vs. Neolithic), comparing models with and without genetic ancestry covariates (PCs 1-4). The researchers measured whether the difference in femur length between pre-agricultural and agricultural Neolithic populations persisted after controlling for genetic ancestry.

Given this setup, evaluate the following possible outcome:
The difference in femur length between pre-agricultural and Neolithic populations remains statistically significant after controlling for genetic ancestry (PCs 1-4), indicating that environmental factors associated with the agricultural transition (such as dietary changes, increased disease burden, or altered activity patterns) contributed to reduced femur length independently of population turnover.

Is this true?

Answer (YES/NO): NO